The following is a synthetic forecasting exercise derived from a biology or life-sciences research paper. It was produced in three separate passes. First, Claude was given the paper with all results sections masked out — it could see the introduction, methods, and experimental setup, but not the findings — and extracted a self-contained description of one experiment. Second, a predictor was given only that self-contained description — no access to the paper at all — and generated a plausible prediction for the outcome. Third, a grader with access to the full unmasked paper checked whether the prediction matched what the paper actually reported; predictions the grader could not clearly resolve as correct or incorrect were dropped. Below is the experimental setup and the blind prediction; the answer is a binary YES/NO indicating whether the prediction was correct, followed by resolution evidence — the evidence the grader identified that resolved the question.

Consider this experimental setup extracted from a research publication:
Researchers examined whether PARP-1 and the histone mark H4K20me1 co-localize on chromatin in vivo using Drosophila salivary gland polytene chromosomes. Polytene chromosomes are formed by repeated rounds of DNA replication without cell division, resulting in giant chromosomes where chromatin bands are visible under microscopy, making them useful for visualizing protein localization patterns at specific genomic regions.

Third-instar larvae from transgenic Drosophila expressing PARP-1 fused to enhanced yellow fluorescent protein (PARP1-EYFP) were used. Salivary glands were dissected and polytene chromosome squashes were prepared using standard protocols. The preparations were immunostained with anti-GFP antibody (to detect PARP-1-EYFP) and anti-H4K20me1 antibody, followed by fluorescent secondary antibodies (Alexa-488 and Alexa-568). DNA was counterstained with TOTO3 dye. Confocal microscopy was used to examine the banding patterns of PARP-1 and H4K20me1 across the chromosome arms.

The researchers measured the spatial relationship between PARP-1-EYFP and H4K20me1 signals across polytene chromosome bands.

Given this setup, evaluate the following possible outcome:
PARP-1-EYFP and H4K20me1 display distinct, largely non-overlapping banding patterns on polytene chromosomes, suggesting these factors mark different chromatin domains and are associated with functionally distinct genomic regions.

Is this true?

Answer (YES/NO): NO